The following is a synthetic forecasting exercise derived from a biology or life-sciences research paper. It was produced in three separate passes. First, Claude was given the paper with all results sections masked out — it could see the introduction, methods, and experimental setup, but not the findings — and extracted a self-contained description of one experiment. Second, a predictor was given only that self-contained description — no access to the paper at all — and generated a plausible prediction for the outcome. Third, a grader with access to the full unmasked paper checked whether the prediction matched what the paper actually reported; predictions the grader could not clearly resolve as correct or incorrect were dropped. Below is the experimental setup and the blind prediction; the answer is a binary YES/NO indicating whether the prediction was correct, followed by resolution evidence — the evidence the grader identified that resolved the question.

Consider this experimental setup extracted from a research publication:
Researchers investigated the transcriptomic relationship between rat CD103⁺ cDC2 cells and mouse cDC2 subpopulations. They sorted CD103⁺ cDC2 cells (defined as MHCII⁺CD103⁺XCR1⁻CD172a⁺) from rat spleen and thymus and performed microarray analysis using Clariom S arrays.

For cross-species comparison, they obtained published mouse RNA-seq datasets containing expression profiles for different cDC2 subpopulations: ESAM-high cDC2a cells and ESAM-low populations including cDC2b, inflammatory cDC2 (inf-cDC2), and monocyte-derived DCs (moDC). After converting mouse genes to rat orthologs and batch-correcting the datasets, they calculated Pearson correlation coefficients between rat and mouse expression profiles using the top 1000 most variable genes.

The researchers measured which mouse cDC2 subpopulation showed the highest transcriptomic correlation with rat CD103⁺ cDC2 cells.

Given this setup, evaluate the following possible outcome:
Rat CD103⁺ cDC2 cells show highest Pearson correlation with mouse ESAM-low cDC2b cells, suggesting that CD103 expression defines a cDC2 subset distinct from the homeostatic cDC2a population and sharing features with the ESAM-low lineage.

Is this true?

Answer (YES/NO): NO